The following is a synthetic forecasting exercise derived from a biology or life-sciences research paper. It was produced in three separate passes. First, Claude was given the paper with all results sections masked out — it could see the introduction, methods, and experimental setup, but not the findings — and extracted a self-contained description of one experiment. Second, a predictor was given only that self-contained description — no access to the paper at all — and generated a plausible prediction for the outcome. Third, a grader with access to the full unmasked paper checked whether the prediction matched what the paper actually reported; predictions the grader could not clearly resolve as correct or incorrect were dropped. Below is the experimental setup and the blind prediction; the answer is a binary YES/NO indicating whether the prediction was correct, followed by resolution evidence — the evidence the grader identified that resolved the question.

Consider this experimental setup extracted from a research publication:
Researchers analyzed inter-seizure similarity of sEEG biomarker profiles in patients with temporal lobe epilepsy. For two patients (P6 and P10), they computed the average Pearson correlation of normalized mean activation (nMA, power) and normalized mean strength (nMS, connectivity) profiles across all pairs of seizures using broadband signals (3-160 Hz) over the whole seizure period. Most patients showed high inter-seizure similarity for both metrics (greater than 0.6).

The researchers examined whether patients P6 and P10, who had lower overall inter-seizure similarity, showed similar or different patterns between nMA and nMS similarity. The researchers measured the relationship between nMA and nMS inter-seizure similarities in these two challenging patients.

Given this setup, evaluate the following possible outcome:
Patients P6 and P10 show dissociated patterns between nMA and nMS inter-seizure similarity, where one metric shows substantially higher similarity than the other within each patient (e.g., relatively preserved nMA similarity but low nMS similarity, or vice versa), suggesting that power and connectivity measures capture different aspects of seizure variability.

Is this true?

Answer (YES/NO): NO